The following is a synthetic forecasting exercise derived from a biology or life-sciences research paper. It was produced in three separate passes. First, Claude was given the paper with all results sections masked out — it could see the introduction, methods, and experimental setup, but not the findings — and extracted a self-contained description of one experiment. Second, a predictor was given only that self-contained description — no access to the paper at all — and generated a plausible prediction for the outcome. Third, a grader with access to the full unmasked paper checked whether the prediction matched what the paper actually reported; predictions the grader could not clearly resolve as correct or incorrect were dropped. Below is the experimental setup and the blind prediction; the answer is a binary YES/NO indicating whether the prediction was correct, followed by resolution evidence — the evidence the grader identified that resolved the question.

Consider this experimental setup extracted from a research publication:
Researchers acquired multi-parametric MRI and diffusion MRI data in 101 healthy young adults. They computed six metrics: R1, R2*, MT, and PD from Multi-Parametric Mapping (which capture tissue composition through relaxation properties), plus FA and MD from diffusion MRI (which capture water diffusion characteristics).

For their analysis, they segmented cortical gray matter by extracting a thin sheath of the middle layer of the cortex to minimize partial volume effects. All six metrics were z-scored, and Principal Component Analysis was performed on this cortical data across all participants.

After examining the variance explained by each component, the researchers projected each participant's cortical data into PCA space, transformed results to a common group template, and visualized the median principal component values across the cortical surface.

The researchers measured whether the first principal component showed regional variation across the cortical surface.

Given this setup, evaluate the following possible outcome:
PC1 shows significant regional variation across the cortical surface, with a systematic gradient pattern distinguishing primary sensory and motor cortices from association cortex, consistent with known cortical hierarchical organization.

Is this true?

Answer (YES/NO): YES